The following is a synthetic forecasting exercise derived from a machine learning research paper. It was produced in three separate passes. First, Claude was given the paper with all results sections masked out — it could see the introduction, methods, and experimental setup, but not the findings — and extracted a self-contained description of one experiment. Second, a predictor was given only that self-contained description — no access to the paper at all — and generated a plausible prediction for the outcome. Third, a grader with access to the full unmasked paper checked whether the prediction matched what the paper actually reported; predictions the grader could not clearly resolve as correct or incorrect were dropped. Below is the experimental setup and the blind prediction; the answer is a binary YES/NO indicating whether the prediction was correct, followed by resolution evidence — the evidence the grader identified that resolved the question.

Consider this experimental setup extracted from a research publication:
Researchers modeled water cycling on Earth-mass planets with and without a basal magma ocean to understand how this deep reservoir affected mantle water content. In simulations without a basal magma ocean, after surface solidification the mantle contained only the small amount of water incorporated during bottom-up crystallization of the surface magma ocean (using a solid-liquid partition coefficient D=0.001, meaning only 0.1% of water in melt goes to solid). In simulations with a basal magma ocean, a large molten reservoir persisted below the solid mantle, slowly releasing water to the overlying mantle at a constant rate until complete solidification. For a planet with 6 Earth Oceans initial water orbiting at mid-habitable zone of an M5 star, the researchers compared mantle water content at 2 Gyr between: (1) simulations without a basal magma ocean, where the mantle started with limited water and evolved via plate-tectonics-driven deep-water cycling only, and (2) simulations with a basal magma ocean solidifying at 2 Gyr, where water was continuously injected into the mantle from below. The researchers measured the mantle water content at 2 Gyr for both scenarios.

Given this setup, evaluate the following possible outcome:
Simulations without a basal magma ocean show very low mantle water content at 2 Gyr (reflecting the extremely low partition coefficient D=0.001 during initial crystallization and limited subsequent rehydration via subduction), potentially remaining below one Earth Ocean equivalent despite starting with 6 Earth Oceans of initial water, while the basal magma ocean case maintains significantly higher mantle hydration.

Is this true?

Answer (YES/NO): YES